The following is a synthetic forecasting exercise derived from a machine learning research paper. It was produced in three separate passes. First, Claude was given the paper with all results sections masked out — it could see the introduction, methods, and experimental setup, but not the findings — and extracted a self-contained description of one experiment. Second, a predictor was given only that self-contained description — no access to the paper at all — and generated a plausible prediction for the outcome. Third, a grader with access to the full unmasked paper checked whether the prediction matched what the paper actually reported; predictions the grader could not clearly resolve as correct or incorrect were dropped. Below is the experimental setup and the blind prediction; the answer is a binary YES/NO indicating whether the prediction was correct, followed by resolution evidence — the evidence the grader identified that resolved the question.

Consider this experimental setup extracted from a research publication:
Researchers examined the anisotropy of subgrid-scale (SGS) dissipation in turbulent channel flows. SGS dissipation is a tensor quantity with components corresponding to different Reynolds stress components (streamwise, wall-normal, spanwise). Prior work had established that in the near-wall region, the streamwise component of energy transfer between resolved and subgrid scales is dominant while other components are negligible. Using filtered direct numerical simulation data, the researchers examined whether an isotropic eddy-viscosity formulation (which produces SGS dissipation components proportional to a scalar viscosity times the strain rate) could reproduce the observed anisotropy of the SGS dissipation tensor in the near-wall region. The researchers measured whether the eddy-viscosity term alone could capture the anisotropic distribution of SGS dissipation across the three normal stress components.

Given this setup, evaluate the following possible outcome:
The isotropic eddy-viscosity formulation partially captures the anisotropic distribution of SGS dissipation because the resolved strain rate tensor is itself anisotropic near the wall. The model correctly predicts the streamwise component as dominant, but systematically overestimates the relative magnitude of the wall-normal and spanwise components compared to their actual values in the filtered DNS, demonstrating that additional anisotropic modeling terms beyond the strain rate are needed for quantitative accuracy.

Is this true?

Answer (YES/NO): NO